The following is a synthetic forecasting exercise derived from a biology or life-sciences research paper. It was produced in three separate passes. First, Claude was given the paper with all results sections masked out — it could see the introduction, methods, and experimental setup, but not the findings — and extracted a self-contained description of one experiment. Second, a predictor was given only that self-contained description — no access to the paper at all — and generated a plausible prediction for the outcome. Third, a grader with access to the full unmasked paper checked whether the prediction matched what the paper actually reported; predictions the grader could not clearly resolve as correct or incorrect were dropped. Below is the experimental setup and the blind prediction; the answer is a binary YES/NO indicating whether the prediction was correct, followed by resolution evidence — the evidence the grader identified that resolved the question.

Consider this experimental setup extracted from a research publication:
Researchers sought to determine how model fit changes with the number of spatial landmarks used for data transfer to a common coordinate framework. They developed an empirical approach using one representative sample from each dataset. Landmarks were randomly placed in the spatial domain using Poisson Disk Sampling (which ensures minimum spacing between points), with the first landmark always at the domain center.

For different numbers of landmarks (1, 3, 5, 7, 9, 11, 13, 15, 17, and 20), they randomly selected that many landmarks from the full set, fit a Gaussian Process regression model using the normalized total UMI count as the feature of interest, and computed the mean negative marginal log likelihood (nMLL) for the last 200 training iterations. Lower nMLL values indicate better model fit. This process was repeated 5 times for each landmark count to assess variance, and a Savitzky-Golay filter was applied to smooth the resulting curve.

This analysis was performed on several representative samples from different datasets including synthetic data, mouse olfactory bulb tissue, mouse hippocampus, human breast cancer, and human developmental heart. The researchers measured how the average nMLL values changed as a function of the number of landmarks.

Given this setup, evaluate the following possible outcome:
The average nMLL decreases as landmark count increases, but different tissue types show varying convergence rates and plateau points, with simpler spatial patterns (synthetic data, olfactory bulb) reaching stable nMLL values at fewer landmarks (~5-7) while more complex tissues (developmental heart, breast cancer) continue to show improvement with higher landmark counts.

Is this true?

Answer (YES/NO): YES